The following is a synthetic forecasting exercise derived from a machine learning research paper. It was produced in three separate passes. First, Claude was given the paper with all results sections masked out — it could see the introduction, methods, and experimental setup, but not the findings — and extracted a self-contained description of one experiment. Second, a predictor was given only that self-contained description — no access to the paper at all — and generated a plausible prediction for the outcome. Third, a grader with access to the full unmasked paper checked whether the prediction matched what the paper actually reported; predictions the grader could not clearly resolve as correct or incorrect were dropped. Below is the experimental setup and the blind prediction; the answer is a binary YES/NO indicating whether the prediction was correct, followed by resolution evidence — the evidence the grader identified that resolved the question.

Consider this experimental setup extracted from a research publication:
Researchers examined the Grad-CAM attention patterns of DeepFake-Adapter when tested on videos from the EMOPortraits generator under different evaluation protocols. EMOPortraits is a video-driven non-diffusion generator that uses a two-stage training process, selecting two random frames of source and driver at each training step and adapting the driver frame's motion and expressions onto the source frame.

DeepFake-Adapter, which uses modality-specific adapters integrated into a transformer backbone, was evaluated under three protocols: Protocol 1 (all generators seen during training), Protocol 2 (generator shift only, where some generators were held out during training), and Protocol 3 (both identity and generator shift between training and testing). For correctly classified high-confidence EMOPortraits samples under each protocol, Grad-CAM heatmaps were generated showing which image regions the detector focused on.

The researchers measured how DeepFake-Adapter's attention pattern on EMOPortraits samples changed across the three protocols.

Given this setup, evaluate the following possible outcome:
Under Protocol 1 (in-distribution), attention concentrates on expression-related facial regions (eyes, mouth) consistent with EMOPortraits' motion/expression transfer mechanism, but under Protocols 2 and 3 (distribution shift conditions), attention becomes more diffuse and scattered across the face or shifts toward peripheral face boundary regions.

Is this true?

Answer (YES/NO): NO